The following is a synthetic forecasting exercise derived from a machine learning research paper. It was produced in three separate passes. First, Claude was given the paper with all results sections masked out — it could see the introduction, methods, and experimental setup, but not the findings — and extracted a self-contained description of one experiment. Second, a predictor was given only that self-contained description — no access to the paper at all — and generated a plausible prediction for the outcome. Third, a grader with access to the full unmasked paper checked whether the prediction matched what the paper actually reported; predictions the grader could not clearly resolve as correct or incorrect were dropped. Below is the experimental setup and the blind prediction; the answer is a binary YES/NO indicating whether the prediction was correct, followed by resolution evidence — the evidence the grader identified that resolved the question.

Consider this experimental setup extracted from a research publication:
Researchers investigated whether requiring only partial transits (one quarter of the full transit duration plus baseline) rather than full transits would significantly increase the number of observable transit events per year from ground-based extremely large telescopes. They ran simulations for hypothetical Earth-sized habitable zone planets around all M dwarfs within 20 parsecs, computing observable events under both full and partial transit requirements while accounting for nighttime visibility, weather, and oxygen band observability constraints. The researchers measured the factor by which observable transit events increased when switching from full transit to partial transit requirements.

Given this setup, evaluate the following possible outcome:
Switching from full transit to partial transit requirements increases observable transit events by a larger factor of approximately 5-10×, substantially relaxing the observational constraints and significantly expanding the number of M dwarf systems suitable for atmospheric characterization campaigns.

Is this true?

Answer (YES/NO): NO